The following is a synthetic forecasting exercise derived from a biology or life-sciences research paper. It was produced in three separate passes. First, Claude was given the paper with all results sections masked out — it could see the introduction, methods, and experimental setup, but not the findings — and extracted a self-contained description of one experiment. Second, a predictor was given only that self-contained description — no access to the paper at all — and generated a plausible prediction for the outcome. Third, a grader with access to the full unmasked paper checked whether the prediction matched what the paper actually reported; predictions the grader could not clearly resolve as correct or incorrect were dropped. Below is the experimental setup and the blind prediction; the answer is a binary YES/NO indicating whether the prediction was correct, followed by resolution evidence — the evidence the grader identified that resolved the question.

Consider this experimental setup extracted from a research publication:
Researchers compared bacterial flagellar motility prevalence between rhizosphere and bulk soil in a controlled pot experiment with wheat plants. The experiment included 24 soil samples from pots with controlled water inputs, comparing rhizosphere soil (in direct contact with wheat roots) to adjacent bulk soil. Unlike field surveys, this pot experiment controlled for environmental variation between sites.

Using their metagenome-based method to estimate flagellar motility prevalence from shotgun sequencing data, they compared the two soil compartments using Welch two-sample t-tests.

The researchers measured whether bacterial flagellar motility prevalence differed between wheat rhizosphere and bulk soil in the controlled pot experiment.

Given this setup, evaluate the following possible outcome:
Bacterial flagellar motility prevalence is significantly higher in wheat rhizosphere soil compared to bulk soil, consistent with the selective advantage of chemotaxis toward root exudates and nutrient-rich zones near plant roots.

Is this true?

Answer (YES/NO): YES